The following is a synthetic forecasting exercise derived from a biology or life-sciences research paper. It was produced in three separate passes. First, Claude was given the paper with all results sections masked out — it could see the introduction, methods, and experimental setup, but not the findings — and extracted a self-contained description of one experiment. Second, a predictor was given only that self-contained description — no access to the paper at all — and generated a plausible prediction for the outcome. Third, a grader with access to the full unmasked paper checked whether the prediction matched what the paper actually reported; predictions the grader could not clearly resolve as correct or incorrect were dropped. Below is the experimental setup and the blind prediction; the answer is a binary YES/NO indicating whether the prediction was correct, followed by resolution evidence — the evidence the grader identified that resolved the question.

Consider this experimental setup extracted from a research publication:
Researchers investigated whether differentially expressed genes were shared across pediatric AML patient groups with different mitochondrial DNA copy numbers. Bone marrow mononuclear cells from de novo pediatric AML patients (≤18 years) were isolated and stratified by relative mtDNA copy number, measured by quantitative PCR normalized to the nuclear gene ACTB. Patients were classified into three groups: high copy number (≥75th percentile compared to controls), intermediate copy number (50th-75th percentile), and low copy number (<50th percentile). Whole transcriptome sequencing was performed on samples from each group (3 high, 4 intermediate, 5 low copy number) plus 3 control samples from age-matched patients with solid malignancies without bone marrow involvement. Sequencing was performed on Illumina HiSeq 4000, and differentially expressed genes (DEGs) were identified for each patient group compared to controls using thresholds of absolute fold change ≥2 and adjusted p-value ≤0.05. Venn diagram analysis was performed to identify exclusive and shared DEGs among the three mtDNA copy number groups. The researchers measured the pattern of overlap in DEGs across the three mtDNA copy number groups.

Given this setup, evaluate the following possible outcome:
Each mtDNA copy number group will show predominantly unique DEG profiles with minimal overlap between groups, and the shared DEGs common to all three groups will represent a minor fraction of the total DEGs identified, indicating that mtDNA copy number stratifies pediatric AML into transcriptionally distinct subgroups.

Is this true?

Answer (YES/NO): NO